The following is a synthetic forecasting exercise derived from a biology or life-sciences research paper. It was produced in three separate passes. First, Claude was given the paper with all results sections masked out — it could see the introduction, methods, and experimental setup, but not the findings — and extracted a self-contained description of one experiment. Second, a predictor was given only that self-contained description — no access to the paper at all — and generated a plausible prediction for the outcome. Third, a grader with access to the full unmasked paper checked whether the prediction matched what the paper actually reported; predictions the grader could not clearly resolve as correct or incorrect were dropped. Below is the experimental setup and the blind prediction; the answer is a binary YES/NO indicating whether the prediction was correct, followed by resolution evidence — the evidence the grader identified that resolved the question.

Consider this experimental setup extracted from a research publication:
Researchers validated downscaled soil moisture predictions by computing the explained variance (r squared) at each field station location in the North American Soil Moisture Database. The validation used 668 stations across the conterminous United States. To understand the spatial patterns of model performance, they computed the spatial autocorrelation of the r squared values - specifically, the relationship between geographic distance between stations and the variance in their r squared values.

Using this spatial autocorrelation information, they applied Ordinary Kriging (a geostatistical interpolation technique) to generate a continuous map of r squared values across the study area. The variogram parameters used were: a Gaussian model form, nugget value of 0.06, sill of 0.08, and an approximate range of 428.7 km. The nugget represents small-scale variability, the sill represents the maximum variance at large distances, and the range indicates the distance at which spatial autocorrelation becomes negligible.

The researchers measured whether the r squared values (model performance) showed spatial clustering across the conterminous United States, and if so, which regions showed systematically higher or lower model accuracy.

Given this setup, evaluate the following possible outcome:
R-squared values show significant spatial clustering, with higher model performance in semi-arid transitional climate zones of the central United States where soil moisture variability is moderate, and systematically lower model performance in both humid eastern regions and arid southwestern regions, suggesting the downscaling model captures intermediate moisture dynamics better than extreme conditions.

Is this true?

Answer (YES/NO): NO